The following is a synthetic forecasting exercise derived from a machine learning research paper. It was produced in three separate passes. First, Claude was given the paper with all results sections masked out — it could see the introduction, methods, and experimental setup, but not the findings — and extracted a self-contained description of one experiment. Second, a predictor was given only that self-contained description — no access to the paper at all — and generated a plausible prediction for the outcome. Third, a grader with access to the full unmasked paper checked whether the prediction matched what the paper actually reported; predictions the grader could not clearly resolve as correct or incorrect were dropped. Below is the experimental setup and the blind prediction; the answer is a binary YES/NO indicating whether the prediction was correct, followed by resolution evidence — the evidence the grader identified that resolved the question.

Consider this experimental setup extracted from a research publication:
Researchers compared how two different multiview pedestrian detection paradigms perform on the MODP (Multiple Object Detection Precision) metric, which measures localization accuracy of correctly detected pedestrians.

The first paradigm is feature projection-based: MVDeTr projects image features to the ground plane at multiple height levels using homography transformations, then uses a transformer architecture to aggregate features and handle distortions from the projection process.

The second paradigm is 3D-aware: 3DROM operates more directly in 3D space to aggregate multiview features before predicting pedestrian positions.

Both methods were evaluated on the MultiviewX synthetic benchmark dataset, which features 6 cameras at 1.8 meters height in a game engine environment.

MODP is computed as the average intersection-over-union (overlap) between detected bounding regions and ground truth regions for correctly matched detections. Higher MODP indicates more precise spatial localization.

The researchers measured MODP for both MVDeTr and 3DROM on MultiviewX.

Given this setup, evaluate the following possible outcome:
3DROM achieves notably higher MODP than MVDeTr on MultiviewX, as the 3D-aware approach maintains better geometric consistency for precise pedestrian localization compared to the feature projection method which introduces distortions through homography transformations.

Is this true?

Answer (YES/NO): NO